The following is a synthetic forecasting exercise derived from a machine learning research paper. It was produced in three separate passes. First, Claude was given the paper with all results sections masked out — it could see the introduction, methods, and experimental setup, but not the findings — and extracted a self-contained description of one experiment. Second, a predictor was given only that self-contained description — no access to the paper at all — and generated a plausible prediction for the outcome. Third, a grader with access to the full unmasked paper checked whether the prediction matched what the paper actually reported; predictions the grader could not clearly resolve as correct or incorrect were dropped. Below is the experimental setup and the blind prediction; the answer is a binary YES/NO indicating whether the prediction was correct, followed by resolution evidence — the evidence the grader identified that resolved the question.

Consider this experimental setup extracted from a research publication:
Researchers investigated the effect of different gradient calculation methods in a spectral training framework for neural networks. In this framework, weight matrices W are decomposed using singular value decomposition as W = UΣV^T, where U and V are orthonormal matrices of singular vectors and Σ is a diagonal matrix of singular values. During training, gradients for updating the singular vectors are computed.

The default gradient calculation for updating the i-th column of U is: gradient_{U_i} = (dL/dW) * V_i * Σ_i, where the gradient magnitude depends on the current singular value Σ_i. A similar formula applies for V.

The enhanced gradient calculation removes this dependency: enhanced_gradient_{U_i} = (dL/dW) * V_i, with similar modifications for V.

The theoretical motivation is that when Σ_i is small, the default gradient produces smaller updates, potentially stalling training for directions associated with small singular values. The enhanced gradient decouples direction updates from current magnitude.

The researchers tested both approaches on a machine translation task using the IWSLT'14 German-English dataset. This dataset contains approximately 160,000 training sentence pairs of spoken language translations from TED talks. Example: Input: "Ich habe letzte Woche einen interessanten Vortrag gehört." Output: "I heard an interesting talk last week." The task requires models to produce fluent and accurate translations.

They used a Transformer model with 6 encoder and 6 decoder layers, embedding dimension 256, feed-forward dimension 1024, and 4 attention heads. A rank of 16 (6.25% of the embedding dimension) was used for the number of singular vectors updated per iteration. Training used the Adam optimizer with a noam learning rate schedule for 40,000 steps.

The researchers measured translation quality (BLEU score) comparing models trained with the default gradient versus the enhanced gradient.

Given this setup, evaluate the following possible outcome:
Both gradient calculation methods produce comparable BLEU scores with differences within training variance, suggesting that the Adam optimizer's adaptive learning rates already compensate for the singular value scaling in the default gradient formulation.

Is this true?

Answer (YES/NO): YES